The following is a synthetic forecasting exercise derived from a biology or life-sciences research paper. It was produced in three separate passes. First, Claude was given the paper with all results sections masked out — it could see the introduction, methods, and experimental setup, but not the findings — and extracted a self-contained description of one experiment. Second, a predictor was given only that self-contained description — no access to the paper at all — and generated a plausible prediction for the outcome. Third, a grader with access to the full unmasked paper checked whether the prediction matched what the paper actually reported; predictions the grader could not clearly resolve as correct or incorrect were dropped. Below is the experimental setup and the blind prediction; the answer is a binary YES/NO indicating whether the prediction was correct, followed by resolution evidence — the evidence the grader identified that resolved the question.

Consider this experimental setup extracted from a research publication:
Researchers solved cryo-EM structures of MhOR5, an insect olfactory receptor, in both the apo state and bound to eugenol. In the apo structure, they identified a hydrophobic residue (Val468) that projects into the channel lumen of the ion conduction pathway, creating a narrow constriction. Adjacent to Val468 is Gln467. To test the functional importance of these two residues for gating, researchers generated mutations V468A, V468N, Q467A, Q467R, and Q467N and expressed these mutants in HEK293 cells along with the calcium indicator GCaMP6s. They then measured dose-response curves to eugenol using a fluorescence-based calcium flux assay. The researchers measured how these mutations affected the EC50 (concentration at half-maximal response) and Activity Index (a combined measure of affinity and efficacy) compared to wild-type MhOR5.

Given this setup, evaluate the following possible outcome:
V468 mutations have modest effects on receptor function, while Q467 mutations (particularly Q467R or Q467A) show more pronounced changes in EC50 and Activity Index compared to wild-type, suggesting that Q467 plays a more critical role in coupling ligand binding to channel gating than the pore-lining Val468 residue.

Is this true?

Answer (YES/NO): YES